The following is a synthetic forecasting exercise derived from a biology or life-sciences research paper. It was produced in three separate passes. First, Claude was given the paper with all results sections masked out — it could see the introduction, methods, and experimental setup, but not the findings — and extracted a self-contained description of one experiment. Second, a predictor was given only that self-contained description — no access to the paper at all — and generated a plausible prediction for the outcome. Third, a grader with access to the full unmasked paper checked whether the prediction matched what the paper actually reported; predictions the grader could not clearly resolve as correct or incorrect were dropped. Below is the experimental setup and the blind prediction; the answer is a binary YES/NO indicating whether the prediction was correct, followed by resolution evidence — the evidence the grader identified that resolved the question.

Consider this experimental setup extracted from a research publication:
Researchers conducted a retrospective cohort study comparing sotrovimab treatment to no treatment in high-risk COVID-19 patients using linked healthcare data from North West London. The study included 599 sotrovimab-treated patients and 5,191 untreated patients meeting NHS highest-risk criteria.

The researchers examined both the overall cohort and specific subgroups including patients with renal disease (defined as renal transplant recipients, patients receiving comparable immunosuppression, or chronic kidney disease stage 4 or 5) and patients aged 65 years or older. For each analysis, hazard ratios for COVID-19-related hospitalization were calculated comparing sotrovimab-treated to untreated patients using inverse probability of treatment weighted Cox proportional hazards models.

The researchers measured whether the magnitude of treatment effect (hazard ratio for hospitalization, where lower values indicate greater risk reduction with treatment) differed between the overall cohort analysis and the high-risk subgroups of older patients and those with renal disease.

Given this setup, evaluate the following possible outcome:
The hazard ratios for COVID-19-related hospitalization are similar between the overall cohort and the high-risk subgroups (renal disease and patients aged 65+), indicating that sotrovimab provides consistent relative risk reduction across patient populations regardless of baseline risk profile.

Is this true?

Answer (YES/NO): NO